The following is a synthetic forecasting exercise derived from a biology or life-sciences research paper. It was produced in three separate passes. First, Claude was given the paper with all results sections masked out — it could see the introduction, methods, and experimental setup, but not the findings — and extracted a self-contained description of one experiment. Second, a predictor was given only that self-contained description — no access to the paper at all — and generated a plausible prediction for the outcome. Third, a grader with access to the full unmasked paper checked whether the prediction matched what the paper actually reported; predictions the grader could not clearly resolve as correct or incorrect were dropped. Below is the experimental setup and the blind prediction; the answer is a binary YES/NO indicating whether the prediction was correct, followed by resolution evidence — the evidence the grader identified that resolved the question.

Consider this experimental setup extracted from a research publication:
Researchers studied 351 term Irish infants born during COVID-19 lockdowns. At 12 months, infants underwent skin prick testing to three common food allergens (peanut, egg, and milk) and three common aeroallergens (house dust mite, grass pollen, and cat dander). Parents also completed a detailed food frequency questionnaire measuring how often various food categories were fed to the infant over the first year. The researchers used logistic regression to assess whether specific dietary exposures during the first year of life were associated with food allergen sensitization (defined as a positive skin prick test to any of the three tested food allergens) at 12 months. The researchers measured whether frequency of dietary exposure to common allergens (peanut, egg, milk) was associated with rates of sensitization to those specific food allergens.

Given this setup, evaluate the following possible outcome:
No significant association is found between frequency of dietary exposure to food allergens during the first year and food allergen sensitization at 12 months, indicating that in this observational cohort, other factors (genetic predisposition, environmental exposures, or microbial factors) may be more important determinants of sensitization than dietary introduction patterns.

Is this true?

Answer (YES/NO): NO